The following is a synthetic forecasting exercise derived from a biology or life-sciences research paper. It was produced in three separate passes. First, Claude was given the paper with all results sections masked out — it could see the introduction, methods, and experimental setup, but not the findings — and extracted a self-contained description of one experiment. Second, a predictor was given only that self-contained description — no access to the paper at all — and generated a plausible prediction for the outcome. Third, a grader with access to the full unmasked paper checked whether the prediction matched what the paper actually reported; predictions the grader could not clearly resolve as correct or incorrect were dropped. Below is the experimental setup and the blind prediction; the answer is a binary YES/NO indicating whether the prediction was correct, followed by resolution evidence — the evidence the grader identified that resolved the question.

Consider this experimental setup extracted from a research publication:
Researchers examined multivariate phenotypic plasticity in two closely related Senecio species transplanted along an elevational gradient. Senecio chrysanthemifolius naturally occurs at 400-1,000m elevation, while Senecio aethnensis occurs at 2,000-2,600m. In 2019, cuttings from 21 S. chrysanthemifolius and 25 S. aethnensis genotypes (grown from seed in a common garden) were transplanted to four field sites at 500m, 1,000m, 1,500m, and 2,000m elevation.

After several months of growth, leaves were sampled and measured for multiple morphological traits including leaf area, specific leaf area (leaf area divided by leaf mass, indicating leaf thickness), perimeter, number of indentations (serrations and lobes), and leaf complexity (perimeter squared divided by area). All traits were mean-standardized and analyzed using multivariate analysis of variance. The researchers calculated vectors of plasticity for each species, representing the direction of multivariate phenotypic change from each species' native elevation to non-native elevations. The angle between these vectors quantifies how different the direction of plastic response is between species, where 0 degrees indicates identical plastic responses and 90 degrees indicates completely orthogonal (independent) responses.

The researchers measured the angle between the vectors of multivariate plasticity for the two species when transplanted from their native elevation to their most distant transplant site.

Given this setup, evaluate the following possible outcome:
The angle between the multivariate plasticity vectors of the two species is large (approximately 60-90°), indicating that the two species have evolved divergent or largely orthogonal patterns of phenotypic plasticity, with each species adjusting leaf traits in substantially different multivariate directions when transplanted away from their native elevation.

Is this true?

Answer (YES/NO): NO